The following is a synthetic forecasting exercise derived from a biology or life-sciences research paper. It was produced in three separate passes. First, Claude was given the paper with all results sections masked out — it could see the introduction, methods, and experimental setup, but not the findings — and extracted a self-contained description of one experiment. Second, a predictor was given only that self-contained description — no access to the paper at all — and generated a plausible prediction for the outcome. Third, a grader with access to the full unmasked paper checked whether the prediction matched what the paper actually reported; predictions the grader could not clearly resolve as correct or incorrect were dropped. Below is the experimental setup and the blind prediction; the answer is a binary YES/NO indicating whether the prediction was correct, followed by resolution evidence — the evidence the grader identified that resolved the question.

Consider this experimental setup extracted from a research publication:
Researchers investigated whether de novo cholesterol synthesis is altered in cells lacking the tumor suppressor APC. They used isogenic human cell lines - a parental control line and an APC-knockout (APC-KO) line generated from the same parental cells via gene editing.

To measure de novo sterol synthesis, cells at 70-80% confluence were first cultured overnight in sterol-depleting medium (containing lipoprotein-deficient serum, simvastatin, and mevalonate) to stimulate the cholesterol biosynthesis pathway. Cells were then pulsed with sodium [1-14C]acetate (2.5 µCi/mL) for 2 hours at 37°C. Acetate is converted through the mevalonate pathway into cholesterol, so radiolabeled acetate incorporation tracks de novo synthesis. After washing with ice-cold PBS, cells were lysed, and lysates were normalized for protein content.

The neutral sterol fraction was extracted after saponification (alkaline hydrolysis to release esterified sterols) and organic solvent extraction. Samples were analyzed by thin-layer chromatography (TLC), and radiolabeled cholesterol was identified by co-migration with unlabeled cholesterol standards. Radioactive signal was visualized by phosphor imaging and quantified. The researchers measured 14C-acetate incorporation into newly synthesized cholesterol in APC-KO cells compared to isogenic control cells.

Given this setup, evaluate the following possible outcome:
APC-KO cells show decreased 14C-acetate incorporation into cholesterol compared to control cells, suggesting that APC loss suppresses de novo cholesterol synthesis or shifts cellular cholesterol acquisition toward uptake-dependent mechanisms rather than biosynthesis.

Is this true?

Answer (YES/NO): NO